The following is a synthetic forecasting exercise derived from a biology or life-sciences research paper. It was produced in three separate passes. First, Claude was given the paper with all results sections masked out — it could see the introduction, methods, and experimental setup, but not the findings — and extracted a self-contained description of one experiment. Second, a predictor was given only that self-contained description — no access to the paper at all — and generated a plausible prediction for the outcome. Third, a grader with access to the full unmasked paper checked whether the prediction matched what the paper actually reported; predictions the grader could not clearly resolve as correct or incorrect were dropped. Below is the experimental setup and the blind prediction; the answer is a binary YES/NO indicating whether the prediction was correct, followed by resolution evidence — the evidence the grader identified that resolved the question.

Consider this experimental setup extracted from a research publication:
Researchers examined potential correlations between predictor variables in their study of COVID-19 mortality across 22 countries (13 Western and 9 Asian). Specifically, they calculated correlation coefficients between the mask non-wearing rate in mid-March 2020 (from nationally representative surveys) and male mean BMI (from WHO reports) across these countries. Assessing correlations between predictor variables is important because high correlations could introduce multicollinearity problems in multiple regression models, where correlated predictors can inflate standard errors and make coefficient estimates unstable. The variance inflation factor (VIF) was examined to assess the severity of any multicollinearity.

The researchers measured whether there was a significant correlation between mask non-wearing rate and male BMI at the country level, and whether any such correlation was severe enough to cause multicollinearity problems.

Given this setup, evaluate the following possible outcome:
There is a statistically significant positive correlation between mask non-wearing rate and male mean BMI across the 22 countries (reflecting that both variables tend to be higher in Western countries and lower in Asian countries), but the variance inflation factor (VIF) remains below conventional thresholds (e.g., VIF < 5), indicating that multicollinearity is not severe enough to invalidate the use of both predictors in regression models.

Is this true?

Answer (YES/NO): YES